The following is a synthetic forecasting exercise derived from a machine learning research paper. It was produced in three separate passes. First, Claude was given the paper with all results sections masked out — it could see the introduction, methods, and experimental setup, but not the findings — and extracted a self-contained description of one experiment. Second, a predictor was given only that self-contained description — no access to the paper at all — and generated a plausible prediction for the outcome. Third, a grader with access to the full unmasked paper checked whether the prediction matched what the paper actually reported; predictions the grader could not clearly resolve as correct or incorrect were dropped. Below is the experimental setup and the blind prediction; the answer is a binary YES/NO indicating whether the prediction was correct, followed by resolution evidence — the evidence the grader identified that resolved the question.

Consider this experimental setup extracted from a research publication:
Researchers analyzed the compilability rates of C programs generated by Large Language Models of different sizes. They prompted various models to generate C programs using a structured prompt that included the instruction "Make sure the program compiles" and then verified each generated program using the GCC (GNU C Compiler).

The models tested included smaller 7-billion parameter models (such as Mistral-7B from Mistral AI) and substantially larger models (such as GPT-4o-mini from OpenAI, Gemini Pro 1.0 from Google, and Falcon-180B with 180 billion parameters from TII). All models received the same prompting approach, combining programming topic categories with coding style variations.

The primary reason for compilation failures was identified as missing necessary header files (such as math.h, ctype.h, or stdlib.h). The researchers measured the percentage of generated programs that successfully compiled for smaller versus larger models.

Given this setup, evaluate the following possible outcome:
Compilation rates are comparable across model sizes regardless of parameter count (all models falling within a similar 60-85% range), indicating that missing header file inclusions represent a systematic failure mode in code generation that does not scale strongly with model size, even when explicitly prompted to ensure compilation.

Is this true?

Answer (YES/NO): NO